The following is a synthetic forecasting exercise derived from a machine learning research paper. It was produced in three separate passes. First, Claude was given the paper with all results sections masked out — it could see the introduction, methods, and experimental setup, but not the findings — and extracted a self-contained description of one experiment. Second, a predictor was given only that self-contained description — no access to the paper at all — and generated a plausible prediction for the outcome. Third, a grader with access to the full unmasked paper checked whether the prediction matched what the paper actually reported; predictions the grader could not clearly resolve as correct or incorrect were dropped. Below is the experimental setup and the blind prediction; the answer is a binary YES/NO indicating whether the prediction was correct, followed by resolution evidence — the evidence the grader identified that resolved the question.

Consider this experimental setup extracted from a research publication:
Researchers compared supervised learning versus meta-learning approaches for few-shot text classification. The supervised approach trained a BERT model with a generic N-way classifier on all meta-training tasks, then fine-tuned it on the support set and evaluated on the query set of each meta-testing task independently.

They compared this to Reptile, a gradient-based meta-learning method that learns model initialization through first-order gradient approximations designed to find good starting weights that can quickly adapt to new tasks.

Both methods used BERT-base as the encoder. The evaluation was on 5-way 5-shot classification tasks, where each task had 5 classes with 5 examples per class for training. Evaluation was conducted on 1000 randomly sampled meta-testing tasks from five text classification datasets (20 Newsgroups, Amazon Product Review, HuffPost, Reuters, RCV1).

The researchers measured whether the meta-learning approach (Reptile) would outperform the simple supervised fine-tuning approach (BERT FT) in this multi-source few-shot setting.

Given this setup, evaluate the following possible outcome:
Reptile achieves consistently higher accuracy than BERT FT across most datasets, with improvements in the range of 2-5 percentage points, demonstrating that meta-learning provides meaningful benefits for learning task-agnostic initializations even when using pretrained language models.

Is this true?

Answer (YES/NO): NO